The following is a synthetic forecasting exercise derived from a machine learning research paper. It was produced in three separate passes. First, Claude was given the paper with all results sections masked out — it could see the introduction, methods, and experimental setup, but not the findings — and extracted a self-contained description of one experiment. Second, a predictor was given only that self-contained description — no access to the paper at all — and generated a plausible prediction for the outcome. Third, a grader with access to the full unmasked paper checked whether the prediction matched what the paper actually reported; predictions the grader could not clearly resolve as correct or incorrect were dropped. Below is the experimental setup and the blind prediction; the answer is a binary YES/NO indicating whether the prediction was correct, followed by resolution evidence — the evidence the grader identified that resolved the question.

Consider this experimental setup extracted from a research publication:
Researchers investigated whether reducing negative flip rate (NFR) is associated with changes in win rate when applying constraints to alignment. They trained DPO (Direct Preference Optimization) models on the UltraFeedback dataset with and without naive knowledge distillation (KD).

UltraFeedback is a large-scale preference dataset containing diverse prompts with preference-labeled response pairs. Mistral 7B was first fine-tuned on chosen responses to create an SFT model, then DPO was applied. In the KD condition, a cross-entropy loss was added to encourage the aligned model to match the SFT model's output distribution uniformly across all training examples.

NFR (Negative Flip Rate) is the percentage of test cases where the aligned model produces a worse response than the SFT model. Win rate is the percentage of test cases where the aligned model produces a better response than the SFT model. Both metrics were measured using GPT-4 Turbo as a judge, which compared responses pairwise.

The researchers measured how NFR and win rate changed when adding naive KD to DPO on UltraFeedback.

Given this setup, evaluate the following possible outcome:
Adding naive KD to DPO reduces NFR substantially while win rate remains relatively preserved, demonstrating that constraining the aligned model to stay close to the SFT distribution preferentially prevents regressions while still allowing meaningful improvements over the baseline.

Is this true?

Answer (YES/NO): NO